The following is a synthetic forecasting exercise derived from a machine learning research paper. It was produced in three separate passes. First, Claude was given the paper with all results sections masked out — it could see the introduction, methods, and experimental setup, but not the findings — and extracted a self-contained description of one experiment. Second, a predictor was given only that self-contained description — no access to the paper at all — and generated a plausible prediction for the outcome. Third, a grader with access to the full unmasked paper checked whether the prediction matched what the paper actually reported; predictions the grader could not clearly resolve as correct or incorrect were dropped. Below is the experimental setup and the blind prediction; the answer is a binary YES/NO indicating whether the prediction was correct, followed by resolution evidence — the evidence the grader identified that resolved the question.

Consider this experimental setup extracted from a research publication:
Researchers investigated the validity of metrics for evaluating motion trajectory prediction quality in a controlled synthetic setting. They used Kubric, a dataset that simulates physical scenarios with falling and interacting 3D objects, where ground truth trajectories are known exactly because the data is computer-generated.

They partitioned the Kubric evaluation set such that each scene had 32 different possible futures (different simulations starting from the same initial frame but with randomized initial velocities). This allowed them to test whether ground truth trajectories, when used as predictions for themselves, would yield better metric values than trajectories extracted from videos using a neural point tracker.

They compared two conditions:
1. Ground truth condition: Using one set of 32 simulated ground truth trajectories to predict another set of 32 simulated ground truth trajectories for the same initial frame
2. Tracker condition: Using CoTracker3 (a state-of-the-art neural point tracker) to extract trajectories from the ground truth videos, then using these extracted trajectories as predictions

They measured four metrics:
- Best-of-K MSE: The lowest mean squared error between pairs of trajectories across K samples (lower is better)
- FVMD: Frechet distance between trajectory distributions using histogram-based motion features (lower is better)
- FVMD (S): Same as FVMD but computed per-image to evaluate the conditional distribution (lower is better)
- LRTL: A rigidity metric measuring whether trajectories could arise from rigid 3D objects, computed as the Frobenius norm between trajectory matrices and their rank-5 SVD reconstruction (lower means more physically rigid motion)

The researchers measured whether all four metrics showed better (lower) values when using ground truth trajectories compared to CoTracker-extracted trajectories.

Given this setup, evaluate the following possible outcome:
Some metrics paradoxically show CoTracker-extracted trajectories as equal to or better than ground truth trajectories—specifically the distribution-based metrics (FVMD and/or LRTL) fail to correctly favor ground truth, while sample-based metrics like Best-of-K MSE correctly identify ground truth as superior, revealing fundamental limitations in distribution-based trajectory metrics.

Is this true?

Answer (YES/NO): NO